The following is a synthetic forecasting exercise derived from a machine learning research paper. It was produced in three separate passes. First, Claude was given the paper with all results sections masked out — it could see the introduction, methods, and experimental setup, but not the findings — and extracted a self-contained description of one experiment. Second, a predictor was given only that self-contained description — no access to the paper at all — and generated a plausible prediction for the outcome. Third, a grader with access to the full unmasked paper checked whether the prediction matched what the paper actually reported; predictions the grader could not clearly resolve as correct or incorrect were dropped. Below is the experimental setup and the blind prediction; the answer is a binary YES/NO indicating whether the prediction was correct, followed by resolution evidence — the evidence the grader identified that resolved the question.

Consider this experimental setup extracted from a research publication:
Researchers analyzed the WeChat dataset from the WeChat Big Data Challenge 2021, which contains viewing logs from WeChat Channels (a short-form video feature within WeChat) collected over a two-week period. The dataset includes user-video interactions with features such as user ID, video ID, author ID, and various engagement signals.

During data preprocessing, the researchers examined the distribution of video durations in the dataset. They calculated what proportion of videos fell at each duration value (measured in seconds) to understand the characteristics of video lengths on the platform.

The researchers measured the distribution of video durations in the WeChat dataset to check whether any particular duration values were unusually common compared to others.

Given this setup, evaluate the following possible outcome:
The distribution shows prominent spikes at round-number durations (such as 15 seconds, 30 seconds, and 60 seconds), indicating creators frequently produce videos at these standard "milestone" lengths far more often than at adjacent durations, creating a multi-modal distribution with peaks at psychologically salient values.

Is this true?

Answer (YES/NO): NO